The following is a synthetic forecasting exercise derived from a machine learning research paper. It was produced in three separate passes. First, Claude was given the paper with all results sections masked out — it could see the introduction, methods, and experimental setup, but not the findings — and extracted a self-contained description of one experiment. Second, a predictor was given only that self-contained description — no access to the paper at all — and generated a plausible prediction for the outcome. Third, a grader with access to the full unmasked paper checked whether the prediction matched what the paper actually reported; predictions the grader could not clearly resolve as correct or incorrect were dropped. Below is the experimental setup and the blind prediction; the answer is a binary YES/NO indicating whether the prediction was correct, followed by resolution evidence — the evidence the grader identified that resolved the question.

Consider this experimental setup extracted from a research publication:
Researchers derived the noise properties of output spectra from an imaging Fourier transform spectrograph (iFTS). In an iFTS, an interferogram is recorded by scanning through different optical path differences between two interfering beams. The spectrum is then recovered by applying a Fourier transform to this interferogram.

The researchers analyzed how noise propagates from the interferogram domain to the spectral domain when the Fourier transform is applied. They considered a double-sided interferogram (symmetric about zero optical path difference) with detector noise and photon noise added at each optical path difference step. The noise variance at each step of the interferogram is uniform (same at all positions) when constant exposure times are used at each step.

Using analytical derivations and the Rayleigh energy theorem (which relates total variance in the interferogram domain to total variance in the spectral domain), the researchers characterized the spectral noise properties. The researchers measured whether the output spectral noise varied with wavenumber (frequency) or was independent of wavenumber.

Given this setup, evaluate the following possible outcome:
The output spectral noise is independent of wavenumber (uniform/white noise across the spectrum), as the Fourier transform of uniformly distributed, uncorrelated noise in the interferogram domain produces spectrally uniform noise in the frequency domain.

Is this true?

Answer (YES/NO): YES